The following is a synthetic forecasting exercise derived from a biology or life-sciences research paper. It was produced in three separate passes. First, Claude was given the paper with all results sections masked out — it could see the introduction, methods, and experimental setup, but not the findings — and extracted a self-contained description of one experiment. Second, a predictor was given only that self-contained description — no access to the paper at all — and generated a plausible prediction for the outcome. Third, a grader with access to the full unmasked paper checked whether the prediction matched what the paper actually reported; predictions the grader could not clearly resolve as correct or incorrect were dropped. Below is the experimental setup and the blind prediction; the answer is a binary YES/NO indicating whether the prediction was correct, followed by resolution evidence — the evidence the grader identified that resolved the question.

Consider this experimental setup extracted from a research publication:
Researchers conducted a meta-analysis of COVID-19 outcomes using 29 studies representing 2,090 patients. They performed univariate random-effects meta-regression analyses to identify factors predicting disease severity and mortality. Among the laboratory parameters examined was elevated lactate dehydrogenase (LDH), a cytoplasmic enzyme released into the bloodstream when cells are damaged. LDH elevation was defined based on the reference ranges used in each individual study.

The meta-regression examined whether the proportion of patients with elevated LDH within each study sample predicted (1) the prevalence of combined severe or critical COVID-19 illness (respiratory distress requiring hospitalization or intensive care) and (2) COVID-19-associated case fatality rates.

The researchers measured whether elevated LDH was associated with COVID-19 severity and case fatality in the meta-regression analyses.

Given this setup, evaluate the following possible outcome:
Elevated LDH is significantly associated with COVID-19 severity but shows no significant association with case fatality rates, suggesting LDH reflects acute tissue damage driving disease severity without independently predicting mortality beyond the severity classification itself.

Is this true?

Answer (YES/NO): NO